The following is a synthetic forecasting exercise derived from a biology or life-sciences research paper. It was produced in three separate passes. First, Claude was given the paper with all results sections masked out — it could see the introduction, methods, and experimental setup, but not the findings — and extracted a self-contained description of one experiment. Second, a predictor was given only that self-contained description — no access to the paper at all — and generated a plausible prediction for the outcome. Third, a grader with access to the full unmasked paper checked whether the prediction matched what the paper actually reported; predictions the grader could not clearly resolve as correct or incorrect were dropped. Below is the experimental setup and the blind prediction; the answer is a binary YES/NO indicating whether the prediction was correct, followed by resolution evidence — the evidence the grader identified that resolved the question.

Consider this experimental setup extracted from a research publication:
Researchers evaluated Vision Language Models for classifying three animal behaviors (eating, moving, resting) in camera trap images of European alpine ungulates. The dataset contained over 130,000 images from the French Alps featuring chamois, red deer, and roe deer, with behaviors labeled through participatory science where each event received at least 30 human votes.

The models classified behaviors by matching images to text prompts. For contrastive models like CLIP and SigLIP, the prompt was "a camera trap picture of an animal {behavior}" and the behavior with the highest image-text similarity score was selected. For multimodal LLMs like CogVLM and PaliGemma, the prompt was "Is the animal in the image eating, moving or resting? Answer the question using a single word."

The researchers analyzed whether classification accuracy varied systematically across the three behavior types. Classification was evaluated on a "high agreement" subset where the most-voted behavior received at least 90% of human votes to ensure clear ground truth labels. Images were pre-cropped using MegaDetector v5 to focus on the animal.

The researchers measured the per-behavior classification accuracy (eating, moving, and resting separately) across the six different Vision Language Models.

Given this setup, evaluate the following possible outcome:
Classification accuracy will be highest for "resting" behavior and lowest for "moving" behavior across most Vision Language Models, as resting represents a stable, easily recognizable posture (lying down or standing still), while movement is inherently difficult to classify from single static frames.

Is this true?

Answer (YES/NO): NO